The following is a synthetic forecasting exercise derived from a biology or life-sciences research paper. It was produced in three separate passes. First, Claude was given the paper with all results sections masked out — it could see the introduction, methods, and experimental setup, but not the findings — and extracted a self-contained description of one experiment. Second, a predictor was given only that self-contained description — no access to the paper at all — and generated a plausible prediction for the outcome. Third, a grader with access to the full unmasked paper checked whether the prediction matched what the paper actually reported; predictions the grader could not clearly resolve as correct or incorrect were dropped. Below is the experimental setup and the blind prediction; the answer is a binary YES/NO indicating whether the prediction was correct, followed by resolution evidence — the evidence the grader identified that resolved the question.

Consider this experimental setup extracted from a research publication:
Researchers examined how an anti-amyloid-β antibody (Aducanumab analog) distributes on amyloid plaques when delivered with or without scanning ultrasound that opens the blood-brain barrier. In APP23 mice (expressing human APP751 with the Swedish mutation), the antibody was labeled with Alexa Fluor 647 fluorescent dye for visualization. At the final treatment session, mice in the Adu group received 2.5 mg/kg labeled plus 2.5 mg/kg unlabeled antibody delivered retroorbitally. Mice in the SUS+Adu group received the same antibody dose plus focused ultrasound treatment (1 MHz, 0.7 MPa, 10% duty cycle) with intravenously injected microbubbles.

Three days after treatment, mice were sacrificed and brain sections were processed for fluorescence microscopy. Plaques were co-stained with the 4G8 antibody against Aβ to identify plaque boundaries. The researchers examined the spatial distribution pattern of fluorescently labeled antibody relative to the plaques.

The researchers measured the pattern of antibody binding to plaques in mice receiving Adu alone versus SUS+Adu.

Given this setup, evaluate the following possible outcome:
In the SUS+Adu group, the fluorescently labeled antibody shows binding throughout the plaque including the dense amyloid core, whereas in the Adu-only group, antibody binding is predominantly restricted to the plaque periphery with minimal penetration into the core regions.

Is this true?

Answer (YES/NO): YES